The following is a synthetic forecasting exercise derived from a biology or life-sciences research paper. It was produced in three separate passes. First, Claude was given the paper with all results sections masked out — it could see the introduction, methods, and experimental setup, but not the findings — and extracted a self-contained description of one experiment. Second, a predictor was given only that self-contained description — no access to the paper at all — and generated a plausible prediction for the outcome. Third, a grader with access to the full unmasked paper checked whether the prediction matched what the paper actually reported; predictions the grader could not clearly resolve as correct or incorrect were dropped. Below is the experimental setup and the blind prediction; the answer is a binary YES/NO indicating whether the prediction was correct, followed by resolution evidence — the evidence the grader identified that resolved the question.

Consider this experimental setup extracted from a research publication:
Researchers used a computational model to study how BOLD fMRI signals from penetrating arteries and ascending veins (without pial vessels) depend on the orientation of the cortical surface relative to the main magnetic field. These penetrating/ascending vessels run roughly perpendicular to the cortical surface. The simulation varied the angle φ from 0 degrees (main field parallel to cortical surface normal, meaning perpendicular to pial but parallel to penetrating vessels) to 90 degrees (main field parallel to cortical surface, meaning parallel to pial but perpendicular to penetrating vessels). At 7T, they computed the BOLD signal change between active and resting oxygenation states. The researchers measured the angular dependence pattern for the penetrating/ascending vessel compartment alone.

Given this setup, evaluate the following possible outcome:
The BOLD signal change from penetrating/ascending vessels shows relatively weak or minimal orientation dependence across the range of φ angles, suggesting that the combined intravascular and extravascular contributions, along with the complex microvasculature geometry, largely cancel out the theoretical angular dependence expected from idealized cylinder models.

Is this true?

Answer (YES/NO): NO